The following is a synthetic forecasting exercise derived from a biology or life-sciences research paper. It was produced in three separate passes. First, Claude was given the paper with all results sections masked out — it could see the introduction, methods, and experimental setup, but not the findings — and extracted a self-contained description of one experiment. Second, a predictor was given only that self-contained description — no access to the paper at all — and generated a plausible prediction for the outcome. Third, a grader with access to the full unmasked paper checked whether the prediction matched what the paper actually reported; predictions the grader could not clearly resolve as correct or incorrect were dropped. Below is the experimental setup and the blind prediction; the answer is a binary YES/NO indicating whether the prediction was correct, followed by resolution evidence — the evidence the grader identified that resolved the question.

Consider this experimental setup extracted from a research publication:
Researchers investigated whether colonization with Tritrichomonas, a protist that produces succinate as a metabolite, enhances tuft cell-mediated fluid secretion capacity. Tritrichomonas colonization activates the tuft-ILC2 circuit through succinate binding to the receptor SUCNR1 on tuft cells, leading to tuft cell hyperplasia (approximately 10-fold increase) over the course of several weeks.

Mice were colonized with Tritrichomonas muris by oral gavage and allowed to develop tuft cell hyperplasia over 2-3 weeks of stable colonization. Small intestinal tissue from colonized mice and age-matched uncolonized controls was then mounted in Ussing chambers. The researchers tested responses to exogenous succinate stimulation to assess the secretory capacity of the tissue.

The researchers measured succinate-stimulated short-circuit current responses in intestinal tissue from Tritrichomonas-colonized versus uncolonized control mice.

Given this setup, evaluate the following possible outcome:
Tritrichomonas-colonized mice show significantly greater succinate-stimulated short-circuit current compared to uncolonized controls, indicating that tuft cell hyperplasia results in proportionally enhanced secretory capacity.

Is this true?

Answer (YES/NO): YES